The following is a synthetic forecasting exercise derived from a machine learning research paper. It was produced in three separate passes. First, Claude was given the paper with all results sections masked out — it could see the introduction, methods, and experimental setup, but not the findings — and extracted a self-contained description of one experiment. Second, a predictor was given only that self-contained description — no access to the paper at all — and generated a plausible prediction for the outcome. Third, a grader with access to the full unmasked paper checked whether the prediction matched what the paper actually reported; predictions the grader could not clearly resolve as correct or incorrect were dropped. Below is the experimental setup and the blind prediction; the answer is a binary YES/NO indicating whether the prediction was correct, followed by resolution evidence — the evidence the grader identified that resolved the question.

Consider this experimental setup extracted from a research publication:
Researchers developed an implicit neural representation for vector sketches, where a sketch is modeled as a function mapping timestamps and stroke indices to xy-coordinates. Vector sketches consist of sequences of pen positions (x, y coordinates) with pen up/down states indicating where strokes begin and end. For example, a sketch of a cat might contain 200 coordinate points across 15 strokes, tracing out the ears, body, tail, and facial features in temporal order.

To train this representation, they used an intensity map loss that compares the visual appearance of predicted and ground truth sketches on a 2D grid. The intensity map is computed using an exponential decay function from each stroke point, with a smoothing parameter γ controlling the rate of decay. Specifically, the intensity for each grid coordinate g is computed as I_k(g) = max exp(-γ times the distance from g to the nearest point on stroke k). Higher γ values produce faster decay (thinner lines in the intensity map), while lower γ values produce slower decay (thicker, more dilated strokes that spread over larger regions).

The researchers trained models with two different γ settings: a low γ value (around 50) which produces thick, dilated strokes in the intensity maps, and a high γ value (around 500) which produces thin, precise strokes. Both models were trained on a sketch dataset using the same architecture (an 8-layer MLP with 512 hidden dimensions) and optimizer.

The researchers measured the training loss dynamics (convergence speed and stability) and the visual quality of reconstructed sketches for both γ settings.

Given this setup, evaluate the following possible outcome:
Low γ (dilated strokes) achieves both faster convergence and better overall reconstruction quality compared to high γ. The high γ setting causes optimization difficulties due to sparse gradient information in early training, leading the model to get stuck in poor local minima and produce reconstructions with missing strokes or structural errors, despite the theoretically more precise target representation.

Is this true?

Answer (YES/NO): NO